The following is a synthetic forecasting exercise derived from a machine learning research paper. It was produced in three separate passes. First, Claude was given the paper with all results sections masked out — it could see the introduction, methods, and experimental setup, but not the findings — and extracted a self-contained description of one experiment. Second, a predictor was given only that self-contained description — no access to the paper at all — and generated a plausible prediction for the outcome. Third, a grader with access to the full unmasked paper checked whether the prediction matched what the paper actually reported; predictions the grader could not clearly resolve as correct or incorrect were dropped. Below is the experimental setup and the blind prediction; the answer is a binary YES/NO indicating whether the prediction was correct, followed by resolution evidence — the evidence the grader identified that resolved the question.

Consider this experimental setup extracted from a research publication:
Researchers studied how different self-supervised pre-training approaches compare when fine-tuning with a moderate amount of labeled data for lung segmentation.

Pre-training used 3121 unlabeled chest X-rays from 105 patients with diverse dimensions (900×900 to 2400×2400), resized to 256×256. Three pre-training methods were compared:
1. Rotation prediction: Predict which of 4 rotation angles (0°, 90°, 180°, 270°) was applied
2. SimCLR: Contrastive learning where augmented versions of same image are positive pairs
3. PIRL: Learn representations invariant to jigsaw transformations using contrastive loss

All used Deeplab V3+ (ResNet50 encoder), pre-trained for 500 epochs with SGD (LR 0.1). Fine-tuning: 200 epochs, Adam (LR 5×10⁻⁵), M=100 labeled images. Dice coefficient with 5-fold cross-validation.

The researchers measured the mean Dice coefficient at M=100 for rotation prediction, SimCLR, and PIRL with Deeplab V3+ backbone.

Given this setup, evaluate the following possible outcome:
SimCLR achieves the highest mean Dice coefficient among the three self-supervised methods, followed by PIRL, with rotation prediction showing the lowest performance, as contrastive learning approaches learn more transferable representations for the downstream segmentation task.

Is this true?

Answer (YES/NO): NO